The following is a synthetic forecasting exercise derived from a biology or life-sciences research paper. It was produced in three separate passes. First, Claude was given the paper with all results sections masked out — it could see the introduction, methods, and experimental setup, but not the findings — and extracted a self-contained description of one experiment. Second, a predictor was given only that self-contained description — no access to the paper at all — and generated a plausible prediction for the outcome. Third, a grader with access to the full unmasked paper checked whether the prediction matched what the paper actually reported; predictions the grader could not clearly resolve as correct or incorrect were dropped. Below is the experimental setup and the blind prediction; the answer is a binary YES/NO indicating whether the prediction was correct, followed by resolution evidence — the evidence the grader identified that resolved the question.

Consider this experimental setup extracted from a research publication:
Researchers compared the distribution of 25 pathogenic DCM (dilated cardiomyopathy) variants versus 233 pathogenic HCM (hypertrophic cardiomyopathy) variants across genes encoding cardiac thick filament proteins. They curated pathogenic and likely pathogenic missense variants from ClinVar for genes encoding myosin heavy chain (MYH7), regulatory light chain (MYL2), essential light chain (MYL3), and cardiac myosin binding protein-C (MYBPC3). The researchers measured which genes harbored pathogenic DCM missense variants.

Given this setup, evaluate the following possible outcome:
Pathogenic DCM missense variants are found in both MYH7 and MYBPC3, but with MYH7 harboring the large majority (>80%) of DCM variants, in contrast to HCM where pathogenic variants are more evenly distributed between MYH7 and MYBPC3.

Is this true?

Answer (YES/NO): NO